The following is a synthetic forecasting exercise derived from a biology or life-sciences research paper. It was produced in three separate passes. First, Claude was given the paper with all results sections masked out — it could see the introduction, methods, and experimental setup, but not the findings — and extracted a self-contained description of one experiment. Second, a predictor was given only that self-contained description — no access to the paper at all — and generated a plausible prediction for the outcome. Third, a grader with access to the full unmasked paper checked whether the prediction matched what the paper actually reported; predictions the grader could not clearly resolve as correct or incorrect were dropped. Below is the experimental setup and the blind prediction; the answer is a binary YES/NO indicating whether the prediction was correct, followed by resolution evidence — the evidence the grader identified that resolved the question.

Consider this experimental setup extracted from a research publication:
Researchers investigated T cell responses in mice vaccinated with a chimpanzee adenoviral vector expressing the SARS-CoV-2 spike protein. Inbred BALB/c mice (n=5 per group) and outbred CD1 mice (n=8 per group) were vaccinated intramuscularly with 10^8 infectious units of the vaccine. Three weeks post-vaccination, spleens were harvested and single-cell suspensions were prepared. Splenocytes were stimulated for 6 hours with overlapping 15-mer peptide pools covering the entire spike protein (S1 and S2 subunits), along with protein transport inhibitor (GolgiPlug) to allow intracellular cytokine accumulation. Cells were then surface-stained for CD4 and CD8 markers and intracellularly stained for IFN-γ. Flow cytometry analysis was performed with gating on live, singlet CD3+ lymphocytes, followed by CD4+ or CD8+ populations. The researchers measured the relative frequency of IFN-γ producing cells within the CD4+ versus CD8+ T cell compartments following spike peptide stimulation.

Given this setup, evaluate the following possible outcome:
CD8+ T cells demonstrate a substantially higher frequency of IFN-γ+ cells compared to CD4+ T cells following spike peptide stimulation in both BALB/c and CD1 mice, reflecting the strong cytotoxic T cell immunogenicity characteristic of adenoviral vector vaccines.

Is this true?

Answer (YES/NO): YES